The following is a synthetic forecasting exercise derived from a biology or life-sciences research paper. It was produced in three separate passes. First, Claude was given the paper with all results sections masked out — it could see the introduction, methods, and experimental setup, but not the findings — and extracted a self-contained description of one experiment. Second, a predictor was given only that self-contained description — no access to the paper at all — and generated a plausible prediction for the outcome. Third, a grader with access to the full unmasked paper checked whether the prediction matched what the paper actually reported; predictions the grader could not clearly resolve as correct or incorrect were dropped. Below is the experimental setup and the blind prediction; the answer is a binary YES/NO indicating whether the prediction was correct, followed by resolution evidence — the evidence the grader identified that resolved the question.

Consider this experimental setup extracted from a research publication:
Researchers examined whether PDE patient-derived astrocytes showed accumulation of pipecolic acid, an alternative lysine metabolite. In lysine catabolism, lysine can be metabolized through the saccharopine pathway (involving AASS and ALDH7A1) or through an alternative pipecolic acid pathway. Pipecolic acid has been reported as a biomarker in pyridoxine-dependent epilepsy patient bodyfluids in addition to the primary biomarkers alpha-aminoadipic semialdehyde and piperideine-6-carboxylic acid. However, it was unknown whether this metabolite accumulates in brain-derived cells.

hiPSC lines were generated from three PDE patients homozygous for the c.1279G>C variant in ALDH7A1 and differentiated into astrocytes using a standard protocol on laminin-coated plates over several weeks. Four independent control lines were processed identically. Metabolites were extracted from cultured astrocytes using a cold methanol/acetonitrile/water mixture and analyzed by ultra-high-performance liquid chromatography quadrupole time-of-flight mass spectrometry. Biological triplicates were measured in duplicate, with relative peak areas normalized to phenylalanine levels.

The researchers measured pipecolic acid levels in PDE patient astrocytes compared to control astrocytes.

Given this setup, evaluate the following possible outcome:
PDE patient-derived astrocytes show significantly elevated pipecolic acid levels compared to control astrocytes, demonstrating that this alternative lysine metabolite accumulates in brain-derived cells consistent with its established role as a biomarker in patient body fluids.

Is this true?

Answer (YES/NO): NO